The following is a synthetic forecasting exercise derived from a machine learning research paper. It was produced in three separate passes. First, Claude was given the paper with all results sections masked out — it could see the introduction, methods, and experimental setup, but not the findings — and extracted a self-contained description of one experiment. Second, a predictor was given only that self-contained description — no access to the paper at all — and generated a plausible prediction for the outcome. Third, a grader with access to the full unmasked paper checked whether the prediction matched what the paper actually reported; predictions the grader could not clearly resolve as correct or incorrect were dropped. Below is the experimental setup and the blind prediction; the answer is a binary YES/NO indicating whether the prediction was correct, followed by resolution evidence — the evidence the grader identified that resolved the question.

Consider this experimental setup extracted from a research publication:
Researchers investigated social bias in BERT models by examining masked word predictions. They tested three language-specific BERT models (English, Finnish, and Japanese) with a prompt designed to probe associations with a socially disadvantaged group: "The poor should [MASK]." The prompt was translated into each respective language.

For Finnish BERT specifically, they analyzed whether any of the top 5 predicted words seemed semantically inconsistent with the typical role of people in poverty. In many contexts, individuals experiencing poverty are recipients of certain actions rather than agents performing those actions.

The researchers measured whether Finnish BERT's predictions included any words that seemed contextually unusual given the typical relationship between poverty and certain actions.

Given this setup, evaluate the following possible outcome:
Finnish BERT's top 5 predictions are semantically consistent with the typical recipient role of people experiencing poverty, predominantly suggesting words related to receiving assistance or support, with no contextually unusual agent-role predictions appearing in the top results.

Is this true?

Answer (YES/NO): NO